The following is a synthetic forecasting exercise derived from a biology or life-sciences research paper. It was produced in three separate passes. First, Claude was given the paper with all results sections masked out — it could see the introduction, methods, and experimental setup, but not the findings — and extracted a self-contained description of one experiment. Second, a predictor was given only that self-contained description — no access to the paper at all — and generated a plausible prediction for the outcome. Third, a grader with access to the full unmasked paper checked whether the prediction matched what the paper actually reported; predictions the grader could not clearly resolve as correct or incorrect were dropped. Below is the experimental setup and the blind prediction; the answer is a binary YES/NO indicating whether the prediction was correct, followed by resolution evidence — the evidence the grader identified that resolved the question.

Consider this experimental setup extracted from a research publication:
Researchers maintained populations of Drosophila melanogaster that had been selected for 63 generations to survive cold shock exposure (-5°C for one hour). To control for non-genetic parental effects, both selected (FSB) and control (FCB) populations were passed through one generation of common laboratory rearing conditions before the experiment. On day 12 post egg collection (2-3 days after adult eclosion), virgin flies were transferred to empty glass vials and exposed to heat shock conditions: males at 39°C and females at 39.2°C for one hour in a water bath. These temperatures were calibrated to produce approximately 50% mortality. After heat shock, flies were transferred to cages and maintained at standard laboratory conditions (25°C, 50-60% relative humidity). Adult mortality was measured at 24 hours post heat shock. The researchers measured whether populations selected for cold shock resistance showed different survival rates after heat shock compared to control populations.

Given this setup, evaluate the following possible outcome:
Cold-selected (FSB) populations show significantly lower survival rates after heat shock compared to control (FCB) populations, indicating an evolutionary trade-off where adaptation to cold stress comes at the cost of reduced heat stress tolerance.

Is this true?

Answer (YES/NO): NO